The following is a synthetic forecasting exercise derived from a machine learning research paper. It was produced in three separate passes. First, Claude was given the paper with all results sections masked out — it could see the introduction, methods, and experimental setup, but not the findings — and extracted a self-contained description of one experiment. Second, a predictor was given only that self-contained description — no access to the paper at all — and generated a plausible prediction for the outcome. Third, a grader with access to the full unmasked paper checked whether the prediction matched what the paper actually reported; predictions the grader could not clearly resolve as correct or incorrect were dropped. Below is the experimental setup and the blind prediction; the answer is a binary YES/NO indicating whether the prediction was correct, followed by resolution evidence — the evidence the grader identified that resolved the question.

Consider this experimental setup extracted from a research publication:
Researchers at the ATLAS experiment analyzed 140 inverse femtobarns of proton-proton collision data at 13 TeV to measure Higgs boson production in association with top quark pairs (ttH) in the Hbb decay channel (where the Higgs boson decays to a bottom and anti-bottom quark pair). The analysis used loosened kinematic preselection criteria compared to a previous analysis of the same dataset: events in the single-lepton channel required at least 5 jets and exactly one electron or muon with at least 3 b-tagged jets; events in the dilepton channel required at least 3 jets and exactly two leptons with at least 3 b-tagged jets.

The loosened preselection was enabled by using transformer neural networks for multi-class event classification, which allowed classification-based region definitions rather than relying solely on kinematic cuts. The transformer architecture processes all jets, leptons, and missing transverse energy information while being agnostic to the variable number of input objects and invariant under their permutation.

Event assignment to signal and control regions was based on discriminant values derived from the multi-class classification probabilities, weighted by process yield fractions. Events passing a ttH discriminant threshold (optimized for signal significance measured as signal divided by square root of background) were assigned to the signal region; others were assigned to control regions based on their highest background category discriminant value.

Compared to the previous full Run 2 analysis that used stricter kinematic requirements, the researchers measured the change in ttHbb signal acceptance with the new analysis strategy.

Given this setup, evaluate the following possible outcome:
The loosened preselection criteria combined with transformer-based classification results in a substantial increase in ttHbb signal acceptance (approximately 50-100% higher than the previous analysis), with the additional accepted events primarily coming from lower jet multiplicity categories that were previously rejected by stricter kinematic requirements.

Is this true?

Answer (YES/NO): NO